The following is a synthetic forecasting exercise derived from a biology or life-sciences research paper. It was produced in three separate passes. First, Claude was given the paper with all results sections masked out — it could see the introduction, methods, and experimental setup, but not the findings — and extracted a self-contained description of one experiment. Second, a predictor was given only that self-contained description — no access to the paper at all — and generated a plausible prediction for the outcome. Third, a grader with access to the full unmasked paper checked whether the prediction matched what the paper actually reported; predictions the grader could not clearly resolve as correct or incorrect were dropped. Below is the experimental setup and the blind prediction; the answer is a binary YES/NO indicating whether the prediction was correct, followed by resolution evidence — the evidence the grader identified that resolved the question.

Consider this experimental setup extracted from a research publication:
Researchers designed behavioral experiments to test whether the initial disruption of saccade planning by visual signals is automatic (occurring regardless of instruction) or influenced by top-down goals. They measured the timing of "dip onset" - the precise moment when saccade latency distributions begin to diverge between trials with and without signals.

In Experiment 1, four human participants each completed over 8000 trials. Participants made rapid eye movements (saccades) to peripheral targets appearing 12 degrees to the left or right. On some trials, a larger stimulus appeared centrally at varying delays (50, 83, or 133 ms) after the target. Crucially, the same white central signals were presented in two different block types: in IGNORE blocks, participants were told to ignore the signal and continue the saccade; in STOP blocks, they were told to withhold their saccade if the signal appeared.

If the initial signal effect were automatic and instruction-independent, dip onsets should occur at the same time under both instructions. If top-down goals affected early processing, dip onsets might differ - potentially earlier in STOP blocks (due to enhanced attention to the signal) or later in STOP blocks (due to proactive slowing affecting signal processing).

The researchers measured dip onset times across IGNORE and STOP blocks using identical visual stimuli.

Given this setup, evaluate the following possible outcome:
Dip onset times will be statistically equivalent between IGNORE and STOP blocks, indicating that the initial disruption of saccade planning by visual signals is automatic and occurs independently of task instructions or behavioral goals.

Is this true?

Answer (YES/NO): YES